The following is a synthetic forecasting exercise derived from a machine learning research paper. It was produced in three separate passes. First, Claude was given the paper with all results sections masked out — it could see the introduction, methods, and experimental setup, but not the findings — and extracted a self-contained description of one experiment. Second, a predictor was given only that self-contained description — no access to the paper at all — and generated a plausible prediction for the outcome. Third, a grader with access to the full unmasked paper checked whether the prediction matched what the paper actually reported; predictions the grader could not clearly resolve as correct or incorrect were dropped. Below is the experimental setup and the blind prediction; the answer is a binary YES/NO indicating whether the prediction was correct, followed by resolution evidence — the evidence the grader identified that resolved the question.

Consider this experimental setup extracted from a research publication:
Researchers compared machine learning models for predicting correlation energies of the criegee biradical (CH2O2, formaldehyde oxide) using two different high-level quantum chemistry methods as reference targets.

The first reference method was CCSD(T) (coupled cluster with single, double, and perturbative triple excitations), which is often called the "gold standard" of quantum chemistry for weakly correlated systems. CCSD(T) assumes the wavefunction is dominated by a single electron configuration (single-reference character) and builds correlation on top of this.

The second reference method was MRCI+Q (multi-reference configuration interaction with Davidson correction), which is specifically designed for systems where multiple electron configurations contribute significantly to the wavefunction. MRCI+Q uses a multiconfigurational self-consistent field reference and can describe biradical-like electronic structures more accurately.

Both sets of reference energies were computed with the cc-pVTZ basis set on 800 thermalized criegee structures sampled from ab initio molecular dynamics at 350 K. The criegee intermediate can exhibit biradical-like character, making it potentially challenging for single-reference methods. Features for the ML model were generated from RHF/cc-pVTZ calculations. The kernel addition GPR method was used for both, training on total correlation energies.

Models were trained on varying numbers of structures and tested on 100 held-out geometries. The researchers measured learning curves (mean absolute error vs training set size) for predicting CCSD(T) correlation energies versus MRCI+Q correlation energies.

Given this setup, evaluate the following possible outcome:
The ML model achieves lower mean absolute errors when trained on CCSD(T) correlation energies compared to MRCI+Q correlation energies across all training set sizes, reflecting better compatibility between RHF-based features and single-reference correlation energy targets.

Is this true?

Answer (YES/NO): YES